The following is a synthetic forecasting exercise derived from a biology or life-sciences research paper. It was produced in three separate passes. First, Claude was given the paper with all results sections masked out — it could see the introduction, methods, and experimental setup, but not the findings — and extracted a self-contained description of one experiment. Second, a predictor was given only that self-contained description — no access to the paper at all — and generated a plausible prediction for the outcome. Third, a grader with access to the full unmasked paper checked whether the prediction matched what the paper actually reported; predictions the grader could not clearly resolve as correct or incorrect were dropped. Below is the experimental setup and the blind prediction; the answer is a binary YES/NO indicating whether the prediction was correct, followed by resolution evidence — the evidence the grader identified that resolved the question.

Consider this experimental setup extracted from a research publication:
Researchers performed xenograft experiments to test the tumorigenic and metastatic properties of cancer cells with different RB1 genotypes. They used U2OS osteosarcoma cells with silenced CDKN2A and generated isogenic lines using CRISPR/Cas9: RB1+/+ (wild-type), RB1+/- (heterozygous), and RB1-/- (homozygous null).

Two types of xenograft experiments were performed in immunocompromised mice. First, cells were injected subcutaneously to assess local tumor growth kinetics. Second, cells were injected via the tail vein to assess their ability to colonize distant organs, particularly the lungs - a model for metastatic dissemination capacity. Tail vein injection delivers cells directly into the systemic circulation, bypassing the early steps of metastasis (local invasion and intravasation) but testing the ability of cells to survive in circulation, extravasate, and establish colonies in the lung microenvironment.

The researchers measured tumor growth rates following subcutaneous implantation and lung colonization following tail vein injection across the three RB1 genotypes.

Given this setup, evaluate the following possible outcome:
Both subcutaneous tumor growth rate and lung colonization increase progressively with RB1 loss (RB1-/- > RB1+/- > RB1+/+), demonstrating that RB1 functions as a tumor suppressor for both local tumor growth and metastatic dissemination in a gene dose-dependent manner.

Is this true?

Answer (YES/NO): NO